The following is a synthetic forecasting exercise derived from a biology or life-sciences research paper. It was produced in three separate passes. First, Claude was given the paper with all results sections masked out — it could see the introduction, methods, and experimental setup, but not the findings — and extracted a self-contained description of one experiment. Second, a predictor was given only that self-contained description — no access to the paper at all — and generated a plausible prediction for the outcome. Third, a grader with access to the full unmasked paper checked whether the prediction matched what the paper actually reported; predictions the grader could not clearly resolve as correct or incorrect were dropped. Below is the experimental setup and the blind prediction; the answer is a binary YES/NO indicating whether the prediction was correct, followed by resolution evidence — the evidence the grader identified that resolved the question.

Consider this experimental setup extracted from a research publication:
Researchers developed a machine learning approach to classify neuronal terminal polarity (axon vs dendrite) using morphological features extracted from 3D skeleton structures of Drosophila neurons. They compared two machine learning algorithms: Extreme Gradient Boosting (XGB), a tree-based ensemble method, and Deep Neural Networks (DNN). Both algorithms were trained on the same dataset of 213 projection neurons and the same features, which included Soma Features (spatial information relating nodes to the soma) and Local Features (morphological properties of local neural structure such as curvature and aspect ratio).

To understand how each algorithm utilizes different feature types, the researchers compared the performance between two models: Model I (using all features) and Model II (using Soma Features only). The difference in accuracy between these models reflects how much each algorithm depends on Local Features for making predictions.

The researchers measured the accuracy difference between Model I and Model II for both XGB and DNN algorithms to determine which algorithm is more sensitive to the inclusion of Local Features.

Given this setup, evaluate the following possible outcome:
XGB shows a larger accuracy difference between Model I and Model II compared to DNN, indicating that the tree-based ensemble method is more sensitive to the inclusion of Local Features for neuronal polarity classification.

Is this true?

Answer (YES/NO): NO